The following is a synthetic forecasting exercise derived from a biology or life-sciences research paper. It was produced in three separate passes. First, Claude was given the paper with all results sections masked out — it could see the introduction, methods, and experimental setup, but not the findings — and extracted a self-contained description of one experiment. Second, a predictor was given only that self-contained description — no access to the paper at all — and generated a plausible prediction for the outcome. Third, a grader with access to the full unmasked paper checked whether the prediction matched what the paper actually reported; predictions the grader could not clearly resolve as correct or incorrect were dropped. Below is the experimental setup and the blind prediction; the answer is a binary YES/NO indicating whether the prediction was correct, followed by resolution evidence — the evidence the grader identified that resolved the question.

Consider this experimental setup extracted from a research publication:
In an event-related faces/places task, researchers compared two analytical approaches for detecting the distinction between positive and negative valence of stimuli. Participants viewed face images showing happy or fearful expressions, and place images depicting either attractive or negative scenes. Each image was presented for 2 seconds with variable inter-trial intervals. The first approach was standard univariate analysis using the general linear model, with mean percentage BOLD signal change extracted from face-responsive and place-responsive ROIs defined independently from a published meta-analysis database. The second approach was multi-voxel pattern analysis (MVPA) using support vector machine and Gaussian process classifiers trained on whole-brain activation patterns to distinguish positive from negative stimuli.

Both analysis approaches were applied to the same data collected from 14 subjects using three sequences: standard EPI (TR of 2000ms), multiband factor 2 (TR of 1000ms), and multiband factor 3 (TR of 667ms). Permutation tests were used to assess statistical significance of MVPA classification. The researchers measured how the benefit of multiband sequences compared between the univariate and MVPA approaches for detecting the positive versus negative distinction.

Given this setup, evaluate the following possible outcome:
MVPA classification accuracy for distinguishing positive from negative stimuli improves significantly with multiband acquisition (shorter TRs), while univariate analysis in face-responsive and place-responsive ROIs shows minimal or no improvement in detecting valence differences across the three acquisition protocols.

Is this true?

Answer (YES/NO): YES